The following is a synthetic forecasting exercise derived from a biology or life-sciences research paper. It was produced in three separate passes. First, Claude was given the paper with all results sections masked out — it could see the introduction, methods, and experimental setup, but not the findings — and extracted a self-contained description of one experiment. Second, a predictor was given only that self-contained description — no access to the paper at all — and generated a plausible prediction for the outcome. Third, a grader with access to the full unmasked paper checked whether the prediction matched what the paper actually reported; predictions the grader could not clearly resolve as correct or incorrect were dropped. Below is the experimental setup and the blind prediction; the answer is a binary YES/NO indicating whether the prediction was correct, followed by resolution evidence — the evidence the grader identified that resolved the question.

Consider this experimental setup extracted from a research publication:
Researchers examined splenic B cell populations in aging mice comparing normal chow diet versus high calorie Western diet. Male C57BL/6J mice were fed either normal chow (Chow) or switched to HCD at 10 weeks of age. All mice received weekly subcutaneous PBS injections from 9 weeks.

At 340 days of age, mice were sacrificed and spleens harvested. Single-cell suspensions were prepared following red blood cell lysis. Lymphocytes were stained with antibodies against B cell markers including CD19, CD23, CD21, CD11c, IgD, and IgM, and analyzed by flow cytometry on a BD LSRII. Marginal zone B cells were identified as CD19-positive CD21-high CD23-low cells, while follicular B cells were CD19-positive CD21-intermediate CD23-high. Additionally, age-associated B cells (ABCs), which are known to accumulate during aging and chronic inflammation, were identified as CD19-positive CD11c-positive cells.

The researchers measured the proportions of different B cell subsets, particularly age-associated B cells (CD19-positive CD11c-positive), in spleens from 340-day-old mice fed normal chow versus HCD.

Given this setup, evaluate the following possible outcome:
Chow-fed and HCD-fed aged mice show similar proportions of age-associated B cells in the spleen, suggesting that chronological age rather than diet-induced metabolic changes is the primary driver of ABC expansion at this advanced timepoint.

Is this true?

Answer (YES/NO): NO